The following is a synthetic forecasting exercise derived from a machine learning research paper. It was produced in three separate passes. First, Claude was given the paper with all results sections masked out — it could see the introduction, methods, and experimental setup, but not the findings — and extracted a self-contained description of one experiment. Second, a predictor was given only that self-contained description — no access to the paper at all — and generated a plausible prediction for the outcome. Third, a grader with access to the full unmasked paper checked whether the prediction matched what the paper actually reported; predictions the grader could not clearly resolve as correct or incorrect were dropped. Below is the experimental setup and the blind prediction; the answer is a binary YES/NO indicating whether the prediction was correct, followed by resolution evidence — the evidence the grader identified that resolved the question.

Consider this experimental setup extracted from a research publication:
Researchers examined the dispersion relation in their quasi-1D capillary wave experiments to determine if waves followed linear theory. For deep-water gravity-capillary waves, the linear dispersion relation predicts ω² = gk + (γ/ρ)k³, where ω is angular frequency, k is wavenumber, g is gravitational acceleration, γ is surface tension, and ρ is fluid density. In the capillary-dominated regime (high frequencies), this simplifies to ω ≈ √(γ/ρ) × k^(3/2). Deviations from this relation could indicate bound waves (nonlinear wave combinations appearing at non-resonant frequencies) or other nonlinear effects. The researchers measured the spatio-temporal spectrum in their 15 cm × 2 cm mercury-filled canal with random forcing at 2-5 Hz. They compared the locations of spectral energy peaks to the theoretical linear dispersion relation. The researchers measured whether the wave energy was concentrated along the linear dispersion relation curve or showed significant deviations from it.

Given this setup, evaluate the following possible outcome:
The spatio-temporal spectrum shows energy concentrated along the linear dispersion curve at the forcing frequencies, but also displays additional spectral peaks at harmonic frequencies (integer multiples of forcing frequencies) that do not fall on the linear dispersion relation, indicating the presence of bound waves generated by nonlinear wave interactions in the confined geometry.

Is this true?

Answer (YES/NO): NO